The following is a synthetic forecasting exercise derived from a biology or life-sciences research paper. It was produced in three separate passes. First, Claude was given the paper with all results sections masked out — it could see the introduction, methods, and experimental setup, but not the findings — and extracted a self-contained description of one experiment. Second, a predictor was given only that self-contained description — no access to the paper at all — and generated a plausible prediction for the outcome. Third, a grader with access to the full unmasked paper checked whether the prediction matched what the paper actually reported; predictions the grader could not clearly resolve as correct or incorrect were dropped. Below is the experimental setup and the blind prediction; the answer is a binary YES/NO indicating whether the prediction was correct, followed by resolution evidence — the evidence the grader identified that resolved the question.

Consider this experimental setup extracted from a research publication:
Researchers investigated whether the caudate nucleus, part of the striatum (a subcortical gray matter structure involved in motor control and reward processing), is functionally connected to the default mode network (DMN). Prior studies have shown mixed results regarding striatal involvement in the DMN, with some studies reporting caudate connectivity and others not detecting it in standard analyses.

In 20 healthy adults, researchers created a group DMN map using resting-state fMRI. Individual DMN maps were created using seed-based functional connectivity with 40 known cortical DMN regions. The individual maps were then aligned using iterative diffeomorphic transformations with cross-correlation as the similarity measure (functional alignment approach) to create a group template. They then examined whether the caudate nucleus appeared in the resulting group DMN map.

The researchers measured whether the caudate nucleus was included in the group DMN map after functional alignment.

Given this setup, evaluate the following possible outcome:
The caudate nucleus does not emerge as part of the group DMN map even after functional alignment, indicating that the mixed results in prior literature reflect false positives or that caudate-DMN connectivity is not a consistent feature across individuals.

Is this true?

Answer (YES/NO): NO